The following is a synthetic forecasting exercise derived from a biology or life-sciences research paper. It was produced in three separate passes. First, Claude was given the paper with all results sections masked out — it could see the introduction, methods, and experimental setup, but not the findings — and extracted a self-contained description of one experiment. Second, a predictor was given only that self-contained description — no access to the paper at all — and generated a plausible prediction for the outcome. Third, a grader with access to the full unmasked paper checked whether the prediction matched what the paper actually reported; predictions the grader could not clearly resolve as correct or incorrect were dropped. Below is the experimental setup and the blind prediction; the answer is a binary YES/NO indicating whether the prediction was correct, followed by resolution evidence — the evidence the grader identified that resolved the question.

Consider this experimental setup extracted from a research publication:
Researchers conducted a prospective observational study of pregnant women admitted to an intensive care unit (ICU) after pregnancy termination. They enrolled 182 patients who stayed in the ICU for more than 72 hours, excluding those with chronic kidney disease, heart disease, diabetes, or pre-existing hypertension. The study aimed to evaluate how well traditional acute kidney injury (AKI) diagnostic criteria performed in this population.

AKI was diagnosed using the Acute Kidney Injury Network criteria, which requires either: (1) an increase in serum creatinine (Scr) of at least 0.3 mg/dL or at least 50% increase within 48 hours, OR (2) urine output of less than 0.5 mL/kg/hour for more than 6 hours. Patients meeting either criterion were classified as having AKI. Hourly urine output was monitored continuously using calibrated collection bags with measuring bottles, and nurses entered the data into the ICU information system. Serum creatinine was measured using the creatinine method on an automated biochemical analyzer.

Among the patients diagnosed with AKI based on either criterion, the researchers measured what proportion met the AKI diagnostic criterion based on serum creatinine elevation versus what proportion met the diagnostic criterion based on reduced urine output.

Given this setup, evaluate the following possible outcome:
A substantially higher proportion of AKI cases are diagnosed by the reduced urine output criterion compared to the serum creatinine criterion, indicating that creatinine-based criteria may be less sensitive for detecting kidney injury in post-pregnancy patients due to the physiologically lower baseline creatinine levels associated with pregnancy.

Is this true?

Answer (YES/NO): NO